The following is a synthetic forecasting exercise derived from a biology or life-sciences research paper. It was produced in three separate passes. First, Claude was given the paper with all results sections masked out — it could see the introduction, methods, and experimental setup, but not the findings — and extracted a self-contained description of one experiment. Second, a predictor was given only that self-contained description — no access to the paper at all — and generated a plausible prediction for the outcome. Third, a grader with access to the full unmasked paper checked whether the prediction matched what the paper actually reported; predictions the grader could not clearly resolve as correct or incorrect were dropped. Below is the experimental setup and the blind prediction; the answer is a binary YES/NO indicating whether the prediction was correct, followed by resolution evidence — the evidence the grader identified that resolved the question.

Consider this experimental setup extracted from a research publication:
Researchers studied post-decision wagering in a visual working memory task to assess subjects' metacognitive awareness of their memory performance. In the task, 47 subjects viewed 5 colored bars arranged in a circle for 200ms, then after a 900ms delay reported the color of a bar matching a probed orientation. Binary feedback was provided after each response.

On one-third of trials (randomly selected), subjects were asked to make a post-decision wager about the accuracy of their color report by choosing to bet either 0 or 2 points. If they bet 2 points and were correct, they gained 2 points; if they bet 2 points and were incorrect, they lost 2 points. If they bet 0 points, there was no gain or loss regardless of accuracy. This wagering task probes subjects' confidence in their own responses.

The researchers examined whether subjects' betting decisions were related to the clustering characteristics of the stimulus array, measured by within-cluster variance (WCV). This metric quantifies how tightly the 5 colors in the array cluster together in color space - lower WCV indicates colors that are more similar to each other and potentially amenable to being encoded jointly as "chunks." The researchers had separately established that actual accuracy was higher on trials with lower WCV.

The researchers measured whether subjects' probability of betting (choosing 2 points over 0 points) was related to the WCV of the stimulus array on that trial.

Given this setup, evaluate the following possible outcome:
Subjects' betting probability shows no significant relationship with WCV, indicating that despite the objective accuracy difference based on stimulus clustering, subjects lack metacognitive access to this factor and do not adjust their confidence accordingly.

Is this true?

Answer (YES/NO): NO